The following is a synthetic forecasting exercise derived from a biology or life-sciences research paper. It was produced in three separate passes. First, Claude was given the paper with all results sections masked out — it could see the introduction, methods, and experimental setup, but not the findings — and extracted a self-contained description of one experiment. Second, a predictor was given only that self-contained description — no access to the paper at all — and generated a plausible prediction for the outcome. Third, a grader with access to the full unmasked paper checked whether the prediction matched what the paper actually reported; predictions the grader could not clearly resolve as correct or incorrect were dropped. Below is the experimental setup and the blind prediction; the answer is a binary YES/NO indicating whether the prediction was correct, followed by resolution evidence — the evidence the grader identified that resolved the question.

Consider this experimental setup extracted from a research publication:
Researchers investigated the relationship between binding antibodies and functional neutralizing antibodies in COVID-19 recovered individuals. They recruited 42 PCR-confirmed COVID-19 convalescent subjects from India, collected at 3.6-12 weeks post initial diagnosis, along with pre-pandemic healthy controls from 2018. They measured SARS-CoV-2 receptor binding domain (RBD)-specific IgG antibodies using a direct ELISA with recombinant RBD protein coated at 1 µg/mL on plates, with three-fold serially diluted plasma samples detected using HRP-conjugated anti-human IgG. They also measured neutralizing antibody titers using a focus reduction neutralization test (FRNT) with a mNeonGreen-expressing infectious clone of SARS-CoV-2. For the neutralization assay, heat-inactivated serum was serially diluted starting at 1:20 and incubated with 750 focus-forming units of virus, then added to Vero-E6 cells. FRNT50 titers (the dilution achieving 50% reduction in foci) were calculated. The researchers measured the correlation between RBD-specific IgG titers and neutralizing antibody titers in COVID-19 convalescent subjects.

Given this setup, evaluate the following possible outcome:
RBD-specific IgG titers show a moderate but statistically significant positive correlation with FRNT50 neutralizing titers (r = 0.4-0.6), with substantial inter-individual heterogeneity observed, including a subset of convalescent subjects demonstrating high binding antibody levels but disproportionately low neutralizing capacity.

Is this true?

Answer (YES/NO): NO